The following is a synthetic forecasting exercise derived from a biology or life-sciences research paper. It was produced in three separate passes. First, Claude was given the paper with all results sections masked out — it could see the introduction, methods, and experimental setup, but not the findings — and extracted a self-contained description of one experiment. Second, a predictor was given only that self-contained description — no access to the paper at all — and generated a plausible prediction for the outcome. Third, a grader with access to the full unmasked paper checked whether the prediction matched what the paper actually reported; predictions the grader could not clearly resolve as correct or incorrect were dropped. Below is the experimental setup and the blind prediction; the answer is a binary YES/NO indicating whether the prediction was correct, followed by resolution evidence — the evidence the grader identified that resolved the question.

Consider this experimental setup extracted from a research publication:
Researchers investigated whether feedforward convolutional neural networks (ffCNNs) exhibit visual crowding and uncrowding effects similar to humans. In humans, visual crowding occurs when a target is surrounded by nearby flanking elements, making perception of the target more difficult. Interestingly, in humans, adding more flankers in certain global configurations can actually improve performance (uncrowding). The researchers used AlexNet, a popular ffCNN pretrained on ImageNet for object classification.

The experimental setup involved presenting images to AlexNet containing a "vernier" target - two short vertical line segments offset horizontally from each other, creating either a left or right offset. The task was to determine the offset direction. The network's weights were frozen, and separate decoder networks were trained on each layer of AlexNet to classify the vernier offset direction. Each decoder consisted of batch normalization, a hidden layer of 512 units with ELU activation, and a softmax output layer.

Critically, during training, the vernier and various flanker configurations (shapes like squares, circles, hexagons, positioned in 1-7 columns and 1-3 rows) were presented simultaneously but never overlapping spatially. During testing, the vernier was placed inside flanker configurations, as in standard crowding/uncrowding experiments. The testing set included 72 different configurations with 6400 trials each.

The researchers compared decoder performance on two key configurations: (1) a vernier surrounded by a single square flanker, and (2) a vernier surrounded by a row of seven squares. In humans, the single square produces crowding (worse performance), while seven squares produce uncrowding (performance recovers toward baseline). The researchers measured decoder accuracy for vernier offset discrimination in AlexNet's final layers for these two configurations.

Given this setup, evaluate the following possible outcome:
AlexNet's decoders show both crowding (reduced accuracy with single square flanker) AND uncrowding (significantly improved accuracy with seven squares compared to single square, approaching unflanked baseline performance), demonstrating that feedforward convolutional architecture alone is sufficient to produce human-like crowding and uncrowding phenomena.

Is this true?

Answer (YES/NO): NO